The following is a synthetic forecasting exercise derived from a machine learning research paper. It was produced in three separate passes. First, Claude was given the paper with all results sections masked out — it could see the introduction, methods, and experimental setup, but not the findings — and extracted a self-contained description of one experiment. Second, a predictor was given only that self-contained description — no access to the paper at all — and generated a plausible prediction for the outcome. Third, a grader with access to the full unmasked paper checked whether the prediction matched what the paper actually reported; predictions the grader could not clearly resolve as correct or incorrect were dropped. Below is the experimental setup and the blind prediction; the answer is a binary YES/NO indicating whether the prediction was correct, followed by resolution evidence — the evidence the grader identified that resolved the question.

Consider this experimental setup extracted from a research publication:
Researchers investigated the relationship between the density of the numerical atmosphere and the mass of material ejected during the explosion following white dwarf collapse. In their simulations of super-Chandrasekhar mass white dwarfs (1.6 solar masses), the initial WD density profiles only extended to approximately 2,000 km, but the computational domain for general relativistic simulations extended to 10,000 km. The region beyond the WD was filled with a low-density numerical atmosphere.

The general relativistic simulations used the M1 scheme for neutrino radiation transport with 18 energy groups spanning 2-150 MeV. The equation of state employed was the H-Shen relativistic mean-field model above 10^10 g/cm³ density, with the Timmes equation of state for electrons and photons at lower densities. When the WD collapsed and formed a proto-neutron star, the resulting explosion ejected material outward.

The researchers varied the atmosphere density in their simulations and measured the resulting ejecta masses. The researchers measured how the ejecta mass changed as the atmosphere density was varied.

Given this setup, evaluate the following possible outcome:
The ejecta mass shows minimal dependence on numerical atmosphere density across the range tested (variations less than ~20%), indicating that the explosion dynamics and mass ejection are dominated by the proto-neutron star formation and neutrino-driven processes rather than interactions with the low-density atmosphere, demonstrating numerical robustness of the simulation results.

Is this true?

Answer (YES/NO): NO